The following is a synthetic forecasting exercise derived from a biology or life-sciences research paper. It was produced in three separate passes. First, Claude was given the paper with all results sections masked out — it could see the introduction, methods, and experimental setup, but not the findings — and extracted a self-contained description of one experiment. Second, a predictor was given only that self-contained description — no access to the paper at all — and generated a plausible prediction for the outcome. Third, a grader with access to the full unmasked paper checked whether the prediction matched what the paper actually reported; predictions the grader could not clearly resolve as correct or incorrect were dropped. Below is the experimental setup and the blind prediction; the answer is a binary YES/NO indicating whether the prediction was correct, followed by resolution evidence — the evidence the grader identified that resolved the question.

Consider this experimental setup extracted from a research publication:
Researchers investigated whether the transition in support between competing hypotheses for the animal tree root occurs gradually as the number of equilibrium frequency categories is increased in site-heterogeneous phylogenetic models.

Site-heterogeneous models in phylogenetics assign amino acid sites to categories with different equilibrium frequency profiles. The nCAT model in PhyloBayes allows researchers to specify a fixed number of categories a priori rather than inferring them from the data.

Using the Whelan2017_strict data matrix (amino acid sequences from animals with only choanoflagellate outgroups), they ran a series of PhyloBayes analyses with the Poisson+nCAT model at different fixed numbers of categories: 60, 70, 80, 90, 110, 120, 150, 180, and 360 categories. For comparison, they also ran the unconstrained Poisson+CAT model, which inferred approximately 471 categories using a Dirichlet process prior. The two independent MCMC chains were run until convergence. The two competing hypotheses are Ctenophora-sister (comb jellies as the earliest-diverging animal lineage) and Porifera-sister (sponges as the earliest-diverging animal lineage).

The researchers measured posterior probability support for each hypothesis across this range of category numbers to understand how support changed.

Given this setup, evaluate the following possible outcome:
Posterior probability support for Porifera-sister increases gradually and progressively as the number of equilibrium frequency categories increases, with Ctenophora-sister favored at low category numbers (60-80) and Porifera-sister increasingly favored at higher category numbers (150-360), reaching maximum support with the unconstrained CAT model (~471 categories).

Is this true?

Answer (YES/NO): NO